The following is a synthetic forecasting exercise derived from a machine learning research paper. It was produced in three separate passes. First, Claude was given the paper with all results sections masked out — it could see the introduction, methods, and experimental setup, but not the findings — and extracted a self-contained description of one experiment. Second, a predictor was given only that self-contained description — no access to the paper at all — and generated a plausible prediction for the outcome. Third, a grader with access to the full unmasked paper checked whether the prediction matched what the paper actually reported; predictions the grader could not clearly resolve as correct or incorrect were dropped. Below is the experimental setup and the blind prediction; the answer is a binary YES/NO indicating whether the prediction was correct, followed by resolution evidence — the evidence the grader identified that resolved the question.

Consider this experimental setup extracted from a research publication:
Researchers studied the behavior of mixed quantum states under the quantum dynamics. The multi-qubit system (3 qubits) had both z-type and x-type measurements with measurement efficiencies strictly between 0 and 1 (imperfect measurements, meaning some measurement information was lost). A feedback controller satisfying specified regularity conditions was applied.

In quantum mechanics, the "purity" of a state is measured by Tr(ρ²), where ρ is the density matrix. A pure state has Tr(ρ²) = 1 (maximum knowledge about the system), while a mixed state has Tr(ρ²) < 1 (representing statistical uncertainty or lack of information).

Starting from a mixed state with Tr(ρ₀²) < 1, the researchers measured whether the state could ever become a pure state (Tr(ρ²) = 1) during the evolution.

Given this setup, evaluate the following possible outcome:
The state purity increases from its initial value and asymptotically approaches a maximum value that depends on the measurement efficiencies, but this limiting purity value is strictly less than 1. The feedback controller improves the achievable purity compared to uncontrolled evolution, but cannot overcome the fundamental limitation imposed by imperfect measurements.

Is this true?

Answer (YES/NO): NO